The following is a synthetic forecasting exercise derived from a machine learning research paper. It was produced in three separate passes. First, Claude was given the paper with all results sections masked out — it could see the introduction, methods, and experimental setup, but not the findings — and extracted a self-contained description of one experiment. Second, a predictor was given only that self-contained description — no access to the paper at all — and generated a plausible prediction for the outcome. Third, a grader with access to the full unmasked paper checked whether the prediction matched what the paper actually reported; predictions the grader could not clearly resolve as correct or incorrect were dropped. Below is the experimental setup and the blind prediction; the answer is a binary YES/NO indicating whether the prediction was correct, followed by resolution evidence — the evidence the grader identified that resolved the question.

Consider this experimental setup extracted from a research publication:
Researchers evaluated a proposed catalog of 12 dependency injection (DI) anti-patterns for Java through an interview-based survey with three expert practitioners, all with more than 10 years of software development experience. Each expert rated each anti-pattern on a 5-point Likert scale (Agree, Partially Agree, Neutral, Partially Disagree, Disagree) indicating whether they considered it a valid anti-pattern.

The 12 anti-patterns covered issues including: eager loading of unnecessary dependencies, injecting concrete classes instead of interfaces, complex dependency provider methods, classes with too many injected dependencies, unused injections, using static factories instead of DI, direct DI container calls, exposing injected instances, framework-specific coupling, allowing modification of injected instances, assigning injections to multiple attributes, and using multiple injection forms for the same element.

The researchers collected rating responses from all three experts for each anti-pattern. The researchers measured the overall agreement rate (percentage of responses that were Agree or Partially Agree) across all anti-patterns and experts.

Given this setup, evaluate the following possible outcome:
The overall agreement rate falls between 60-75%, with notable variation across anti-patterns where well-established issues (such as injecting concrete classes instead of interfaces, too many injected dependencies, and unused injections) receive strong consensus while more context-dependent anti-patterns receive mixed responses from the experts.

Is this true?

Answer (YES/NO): NO